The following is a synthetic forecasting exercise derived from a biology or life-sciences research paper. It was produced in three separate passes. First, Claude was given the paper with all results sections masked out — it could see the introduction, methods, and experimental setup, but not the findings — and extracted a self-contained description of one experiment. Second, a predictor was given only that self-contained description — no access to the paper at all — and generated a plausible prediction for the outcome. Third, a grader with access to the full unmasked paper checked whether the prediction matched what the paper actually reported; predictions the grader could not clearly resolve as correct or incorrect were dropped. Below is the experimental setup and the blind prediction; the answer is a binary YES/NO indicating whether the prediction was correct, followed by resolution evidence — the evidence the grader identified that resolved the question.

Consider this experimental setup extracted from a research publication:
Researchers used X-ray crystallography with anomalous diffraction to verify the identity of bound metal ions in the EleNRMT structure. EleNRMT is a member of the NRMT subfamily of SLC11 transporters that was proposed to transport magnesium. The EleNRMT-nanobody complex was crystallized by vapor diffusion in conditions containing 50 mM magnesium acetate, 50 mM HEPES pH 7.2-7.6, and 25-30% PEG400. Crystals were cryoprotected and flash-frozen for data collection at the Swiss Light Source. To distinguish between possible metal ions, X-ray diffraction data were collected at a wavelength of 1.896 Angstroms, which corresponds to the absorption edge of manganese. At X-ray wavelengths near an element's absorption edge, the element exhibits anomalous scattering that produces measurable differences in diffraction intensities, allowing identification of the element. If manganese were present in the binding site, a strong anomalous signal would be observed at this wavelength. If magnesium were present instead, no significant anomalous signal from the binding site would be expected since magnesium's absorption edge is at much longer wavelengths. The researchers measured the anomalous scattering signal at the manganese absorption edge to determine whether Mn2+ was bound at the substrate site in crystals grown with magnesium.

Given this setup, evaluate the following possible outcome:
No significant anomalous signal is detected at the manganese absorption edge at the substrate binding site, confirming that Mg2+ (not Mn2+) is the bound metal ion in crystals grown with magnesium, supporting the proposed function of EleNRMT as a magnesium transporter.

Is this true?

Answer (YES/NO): NO